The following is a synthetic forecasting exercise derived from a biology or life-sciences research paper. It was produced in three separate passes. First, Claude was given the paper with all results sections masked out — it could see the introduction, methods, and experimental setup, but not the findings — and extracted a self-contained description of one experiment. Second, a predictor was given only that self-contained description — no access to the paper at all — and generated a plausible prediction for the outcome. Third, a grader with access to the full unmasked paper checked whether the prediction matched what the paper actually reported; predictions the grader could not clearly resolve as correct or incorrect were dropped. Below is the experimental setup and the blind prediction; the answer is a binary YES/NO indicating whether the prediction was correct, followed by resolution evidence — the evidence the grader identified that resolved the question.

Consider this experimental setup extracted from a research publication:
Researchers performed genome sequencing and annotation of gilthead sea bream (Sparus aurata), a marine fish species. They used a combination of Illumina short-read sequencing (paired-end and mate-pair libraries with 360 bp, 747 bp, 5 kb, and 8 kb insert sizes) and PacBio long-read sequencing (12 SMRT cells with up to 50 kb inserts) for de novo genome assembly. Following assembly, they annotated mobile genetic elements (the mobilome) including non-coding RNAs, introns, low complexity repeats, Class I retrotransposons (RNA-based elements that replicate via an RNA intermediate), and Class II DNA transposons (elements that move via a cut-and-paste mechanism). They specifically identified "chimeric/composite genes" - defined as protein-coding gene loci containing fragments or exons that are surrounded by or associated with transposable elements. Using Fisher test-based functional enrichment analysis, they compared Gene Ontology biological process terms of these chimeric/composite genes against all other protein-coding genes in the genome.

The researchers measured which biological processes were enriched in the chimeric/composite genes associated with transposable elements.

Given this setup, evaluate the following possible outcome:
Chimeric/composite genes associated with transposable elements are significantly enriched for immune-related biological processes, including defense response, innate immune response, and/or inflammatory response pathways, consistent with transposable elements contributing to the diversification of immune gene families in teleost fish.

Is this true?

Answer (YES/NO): YES